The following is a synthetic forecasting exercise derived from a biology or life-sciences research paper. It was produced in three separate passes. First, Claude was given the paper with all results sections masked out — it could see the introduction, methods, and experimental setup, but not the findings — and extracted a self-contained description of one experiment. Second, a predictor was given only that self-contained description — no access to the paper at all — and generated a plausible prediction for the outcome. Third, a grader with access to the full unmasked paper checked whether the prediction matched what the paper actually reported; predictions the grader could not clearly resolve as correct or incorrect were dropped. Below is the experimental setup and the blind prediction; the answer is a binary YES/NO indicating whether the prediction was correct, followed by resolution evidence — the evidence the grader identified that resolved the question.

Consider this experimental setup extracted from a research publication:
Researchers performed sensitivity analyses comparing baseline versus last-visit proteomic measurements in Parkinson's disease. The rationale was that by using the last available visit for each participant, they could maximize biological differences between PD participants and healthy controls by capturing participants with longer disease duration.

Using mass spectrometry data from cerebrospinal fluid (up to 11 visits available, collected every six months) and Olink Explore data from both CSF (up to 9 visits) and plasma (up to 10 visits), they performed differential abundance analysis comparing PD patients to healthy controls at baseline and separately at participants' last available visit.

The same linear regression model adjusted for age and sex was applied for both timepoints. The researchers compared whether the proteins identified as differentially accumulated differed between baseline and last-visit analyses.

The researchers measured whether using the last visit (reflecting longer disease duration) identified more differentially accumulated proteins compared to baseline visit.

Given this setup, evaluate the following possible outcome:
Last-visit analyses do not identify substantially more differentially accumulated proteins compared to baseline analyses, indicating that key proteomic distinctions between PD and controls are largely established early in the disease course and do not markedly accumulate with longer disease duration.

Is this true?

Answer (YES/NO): YES